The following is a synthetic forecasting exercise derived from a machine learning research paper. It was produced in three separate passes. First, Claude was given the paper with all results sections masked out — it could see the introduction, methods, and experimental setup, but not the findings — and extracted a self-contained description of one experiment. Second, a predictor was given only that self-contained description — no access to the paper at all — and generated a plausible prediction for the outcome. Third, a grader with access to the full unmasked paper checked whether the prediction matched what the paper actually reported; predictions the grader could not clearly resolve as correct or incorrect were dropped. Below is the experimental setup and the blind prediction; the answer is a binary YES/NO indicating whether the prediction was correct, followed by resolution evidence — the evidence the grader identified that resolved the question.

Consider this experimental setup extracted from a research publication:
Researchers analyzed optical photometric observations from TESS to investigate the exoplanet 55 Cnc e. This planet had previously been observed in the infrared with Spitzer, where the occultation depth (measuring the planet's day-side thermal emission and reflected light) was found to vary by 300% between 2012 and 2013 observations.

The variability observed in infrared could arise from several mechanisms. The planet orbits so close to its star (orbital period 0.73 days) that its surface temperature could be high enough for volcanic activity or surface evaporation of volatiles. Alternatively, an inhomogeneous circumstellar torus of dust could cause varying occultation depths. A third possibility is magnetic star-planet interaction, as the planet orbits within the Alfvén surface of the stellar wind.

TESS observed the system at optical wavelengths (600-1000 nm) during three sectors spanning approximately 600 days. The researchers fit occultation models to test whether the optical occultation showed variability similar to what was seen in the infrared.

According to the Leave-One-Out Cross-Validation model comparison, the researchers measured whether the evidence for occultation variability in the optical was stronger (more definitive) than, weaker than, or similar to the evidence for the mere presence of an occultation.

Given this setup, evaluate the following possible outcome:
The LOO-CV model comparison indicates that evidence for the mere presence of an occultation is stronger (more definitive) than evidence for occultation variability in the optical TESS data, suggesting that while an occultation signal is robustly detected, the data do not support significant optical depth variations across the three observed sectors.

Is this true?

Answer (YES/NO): NO